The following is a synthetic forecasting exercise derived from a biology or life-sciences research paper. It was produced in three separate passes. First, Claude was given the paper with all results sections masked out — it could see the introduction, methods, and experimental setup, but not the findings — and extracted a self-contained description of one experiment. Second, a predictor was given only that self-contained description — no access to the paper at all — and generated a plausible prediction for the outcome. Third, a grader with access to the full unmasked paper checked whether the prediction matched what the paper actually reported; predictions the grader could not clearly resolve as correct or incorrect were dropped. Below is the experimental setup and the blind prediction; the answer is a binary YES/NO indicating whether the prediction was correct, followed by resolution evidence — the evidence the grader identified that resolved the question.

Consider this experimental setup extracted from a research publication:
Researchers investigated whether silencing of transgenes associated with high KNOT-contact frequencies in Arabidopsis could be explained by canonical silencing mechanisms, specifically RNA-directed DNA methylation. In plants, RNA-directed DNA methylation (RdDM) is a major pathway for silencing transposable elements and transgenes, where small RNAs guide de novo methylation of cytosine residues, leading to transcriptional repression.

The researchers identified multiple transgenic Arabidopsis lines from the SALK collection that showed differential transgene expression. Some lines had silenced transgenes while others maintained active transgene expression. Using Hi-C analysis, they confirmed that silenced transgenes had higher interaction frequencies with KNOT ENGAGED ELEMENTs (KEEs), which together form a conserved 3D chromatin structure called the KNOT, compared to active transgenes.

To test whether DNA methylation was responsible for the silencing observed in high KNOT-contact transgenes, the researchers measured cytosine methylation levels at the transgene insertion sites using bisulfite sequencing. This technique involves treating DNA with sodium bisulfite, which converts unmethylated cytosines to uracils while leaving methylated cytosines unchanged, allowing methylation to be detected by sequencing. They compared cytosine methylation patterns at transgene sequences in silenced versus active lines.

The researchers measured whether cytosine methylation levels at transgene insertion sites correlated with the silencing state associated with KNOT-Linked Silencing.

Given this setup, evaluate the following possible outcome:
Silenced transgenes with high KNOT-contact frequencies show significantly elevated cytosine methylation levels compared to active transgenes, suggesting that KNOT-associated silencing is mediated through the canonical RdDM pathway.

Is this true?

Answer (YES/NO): NO